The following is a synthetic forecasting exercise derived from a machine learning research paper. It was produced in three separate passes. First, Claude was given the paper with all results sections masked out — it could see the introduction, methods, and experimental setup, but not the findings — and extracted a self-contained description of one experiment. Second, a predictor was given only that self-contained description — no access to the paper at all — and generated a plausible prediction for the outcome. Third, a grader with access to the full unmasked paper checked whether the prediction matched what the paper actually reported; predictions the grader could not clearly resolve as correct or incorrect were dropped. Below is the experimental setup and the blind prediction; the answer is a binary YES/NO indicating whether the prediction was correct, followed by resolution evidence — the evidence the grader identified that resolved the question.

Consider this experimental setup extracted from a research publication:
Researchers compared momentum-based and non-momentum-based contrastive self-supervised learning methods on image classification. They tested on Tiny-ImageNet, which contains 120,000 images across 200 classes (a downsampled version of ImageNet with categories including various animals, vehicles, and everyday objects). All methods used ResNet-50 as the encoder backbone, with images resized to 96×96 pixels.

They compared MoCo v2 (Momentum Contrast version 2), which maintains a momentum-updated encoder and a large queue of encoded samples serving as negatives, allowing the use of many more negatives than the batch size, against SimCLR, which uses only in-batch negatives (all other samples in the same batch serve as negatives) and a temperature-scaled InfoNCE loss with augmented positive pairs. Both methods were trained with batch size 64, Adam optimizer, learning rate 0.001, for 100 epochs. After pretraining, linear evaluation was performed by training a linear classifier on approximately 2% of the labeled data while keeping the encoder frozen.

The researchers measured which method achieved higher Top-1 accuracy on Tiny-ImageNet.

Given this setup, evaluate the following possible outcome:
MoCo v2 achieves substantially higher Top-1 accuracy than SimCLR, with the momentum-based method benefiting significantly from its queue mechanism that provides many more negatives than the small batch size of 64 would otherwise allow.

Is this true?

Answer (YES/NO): NO